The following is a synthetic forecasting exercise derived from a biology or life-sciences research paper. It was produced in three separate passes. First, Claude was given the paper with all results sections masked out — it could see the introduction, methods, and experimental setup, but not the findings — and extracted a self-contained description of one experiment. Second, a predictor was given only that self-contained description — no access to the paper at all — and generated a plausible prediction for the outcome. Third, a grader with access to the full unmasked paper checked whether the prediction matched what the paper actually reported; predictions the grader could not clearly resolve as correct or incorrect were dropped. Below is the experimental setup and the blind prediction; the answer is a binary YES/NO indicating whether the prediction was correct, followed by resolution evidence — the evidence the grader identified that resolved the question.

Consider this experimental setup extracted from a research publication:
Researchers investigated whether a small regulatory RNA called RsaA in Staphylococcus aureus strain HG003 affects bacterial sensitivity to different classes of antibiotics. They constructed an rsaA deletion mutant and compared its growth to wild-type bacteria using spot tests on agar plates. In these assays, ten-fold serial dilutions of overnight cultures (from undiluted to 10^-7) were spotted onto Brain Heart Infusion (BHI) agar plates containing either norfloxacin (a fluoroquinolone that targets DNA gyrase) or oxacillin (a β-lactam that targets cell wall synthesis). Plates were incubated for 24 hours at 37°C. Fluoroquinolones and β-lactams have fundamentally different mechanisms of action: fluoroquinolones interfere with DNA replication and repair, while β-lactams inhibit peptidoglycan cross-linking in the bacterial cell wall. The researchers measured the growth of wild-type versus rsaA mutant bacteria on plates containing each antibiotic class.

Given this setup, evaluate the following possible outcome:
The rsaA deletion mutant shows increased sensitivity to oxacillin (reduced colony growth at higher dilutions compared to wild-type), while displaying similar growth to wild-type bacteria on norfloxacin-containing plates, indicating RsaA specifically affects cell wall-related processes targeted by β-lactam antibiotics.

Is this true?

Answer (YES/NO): NO